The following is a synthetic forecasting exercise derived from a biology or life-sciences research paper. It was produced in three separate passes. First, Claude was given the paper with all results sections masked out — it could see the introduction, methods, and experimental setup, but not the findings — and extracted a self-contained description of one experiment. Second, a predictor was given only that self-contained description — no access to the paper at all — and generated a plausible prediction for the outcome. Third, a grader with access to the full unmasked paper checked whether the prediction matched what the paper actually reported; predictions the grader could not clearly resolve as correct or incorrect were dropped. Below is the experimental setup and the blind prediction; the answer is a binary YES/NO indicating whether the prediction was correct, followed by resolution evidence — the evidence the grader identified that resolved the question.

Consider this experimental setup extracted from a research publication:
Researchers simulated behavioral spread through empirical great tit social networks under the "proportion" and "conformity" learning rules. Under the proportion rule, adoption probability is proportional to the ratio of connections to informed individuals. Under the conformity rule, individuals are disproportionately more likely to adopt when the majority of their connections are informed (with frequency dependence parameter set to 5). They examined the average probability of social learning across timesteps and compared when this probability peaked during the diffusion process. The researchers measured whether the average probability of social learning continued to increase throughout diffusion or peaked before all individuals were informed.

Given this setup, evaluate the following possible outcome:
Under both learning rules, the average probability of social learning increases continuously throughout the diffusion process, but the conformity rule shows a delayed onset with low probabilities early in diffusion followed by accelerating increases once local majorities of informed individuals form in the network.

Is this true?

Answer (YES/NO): NO